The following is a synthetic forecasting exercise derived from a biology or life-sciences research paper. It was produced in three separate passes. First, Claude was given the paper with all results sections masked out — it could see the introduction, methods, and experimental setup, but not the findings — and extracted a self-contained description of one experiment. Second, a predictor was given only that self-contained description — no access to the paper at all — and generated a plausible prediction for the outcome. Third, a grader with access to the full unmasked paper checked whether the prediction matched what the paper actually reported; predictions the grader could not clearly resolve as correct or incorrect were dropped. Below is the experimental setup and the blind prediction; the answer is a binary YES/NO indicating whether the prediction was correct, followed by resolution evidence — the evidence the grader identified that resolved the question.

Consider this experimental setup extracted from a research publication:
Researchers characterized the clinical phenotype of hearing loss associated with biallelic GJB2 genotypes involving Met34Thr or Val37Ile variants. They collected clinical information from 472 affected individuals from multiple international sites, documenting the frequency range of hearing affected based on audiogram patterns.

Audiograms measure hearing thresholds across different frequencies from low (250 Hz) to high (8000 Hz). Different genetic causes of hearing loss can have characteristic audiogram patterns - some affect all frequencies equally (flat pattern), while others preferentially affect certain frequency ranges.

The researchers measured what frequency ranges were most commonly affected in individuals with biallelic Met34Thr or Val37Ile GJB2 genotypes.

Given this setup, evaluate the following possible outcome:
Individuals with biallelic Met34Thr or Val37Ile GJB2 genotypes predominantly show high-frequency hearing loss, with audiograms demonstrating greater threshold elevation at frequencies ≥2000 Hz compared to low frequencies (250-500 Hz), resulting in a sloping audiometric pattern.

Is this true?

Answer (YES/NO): YES